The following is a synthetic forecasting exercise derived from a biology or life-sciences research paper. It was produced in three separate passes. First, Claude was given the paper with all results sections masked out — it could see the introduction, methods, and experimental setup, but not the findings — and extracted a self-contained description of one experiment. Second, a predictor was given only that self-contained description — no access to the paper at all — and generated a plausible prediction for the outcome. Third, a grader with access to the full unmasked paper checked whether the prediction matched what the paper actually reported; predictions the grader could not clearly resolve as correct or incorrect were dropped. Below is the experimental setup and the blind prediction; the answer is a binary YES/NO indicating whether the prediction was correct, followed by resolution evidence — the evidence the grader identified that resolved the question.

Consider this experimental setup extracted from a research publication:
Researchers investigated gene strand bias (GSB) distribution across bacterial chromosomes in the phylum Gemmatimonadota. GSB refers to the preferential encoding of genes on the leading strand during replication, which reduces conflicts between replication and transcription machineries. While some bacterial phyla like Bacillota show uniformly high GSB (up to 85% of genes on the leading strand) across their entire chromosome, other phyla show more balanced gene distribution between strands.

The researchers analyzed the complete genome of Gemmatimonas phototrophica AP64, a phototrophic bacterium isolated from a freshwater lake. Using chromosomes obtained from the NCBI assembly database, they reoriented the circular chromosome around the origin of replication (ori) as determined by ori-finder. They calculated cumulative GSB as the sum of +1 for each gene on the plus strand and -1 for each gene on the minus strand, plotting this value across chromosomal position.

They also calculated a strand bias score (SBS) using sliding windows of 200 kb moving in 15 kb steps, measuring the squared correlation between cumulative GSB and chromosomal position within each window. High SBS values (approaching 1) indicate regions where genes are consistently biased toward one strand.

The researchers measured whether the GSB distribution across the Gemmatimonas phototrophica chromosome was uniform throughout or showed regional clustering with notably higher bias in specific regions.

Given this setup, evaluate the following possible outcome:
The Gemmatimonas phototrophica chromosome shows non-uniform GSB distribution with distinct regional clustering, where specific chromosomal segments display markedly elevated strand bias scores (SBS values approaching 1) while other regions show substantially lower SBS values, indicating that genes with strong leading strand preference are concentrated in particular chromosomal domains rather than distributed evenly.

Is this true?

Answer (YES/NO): YES